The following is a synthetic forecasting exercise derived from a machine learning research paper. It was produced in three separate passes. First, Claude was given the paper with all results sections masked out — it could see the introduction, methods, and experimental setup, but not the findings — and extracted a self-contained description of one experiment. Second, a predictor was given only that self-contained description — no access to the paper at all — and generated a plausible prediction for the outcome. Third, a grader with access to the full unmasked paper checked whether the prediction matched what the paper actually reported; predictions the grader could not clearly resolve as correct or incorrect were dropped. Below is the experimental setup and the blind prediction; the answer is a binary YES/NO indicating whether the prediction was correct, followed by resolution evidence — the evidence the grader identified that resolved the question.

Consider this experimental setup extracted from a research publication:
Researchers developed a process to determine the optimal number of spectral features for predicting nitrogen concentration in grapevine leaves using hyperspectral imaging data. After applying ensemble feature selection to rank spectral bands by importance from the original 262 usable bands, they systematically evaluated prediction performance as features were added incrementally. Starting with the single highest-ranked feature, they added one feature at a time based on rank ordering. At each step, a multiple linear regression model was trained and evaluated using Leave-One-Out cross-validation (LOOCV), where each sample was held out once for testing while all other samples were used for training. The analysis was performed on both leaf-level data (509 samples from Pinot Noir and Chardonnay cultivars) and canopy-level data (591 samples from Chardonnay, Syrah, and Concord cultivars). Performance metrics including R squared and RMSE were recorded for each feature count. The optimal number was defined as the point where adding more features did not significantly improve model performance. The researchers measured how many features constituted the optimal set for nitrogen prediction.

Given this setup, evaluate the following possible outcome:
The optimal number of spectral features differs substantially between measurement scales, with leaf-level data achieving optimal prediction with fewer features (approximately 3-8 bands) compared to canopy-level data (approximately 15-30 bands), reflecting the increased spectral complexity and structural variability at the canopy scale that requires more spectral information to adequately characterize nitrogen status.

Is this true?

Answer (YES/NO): NO